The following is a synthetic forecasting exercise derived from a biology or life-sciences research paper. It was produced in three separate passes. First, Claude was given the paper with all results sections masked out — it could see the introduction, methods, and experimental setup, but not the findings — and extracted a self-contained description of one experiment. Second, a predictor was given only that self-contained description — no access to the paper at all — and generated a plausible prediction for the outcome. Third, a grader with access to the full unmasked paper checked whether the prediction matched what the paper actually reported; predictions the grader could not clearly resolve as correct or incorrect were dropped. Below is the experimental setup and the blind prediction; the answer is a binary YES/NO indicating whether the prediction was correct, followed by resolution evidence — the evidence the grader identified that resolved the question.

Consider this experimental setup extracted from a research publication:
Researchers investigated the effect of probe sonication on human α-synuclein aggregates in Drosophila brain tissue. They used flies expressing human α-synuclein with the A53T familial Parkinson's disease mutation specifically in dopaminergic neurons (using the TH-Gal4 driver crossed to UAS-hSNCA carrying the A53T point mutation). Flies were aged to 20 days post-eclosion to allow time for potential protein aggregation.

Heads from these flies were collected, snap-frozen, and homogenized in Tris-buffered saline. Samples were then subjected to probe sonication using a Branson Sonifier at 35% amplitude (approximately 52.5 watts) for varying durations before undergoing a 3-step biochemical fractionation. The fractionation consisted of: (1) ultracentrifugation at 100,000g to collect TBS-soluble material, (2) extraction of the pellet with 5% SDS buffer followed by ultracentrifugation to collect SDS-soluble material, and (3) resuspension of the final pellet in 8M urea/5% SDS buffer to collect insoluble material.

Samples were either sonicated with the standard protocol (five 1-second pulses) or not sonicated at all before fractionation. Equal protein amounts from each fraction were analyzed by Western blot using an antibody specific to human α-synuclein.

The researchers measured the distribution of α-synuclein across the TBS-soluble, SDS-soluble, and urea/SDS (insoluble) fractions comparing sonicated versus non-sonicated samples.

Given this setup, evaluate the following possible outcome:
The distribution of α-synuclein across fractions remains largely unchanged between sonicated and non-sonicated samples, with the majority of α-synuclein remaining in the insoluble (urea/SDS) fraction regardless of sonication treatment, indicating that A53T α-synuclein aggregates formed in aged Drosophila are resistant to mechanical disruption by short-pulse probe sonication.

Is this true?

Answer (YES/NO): NO